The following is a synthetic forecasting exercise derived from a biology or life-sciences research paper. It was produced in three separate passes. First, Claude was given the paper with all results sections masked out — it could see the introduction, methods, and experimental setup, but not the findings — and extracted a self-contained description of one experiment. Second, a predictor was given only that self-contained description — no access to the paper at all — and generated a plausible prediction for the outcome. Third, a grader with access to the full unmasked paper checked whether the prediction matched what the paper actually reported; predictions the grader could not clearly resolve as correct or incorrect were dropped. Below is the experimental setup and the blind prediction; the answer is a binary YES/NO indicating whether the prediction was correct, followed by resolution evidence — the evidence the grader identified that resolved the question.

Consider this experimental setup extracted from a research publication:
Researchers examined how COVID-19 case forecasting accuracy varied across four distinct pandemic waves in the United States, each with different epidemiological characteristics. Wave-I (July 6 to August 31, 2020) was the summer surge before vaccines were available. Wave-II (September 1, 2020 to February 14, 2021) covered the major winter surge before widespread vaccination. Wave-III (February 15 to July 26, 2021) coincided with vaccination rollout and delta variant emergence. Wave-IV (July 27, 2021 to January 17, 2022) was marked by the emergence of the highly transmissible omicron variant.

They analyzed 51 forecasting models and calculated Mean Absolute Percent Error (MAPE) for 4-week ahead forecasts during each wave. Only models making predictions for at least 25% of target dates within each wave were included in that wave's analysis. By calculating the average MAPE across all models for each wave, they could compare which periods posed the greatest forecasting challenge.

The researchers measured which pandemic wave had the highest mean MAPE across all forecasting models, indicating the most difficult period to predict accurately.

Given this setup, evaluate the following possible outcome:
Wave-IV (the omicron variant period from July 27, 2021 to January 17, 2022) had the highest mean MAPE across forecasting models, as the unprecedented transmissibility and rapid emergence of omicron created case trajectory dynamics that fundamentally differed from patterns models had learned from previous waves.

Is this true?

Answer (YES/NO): YES